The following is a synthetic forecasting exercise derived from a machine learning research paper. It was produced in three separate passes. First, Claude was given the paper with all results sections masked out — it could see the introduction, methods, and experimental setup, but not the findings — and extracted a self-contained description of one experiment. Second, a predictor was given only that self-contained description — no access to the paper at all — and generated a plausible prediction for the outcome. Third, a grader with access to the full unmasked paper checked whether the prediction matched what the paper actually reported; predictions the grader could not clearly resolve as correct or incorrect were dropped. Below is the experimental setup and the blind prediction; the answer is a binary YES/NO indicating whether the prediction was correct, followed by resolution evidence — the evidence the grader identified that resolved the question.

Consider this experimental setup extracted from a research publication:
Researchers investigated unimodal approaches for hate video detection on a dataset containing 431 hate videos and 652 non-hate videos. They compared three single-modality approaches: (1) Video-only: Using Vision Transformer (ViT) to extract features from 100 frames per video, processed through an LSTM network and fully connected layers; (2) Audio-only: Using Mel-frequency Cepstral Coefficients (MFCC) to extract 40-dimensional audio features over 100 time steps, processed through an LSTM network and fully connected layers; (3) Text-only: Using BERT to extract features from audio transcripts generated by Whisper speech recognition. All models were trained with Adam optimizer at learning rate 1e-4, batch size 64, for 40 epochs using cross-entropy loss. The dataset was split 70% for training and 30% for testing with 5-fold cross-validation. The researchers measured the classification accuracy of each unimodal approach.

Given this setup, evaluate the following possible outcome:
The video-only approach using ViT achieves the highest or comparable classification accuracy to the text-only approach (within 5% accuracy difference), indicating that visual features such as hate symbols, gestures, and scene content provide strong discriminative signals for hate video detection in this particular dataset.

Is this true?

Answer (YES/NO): YES